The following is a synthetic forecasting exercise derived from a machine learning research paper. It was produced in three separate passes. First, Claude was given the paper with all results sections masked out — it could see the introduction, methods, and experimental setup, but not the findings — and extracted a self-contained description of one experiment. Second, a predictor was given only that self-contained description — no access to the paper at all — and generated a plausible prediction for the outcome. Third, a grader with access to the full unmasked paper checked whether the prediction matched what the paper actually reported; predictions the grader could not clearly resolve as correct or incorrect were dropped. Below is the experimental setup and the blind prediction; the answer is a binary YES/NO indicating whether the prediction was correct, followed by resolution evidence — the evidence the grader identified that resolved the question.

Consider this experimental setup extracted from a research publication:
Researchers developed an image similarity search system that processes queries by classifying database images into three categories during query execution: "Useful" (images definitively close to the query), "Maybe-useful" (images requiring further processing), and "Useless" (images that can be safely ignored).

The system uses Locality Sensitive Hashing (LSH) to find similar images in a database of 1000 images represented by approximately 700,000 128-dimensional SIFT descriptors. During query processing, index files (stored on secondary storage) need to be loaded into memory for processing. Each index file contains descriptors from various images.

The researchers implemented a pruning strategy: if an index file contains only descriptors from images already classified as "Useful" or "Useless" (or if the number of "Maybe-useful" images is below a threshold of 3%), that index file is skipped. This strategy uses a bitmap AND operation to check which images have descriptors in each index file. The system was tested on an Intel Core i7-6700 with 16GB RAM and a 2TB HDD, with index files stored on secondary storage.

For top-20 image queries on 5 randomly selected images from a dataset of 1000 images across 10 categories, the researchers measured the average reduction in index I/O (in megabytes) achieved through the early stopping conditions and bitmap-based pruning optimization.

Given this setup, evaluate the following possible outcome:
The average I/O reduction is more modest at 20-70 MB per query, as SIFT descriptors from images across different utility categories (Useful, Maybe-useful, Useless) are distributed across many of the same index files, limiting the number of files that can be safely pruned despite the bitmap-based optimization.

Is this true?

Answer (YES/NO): NO